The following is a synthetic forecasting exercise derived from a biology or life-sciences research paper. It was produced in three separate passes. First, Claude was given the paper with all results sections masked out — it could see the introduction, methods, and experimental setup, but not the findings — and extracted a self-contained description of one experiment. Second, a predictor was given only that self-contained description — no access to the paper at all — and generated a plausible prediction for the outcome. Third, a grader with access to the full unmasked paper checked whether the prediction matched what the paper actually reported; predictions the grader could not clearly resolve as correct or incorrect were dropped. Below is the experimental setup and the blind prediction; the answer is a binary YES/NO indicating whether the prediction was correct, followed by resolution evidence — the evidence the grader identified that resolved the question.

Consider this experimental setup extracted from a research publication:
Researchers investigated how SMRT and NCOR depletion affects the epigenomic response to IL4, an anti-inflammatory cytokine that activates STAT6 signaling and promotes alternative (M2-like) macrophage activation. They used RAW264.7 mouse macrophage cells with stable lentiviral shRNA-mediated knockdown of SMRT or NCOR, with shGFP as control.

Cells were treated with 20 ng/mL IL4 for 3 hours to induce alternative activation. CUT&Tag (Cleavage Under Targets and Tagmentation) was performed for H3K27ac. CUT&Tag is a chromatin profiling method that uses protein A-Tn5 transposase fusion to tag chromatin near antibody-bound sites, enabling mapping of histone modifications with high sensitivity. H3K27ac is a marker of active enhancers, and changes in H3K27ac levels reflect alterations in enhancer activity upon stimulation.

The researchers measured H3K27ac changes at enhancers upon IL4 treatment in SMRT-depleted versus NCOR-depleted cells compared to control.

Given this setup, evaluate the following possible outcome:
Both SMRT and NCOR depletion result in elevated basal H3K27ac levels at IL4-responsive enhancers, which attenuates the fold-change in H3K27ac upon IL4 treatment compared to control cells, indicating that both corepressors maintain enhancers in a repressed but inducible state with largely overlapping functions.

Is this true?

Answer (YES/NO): NO